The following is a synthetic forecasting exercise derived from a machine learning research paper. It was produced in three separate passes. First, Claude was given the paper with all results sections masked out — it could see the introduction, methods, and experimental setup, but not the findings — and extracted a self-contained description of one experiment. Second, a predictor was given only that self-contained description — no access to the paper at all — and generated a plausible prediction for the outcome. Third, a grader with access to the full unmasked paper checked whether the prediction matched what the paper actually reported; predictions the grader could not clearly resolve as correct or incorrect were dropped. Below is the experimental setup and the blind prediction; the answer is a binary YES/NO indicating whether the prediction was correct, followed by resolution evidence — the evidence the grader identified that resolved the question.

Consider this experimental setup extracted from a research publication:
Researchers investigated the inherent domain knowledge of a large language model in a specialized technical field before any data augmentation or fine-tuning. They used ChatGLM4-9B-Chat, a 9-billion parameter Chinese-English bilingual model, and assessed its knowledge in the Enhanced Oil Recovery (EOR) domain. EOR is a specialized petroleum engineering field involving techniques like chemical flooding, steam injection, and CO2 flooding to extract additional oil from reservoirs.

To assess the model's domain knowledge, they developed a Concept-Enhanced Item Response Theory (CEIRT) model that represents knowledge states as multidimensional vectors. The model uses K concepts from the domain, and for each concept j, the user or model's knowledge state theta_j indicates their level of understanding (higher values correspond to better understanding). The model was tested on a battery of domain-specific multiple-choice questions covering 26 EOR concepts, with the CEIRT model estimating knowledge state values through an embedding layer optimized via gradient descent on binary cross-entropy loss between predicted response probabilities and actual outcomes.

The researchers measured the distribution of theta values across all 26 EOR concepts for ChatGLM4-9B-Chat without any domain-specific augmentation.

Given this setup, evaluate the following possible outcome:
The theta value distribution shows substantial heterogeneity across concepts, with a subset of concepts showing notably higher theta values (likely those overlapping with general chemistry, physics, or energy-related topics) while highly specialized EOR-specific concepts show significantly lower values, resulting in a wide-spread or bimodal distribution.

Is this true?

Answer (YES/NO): NO